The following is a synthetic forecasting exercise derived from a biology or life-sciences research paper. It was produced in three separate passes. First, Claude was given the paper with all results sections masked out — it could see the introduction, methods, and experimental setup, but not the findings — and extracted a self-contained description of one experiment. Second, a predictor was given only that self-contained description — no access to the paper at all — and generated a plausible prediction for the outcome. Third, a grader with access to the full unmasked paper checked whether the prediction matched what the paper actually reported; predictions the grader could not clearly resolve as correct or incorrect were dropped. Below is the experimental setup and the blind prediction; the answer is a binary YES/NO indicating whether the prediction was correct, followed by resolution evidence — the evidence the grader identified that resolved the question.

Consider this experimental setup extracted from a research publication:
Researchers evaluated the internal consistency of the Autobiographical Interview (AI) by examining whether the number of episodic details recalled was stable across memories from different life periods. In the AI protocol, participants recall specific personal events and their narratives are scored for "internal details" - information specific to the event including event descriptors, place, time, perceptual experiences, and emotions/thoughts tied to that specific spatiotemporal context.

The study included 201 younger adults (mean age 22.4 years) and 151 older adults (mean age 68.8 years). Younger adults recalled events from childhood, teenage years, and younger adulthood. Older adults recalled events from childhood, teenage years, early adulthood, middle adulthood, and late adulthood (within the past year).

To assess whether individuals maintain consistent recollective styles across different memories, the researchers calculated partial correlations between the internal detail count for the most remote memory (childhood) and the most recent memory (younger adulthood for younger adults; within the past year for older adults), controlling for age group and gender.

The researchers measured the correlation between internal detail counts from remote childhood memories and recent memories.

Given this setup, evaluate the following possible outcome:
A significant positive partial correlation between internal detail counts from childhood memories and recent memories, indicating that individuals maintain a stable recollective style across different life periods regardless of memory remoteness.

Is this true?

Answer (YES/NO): YES